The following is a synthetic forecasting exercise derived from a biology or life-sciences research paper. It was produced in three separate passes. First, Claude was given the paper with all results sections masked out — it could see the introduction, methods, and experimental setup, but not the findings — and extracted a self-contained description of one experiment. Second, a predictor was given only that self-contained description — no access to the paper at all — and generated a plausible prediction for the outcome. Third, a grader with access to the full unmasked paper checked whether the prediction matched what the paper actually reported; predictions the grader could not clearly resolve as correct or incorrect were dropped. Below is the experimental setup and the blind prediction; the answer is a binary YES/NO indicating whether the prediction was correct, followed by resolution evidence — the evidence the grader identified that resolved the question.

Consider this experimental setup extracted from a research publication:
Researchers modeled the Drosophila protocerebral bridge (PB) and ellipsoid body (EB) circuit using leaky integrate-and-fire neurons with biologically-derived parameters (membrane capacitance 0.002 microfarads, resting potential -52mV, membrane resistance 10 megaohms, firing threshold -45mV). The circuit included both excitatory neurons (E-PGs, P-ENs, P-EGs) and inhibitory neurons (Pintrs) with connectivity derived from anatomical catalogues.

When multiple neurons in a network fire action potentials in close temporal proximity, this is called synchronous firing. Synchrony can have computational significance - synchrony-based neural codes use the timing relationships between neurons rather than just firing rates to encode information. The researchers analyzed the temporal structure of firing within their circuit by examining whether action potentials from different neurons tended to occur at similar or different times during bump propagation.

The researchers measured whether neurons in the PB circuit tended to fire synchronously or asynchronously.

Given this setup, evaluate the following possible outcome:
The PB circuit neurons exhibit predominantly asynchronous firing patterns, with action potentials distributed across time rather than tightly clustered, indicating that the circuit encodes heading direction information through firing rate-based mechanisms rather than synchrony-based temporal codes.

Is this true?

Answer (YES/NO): NO